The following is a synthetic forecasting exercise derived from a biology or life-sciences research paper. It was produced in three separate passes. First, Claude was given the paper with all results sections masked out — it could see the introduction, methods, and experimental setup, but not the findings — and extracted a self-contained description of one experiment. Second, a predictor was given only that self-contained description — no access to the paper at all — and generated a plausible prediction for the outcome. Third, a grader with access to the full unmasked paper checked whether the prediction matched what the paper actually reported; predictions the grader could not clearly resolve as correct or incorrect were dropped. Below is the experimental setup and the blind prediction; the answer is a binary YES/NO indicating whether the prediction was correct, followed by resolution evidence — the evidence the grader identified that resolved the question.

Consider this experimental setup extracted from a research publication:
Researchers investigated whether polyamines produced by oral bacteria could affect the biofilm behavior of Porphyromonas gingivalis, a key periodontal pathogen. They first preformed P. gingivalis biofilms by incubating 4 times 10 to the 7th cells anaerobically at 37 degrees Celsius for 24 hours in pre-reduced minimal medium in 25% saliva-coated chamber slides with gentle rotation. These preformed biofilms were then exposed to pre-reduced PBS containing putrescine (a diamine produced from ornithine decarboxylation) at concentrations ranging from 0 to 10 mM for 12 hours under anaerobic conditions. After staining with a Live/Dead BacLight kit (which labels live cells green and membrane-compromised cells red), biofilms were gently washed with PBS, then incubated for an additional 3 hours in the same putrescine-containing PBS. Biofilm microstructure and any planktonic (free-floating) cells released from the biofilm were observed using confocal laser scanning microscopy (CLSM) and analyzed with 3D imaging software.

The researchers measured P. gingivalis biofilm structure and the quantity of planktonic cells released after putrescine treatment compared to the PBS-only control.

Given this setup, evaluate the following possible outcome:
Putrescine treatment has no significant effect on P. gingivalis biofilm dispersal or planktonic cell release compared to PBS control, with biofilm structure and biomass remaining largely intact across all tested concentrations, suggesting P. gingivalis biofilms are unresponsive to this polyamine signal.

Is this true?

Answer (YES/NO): NO